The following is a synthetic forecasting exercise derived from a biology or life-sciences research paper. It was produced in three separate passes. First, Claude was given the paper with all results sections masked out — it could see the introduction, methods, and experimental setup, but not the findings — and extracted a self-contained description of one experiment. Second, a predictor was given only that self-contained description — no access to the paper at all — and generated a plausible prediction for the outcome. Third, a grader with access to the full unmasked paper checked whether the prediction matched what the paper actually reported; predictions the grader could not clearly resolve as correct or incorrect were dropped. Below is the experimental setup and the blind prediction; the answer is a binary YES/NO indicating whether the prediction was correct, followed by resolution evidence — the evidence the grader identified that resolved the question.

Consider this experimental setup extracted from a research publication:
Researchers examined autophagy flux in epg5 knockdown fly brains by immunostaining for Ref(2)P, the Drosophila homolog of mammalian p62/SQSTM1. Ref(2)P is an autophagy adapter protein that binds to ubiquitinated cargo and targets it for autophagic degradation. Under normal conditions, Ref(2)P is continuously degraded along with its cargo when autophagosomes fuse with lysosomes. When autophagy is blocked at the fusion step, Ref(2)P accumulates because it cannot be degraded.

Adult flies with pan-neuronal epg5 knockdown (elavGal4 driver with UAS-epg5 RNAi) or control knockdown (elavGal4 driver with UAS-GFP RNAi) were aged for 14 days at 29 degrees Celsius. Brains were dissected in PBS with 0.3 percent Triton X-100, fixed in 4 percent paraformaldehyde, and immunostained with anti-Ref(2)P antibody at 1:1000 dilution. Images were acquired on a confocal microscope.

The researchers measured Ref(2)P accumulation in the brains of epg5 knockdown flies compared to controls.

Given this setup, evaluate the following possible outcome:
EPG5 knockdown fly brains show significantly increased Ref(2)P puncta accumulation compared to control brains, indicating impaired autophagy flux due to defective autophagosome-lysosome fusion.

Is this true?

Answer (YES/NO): YES